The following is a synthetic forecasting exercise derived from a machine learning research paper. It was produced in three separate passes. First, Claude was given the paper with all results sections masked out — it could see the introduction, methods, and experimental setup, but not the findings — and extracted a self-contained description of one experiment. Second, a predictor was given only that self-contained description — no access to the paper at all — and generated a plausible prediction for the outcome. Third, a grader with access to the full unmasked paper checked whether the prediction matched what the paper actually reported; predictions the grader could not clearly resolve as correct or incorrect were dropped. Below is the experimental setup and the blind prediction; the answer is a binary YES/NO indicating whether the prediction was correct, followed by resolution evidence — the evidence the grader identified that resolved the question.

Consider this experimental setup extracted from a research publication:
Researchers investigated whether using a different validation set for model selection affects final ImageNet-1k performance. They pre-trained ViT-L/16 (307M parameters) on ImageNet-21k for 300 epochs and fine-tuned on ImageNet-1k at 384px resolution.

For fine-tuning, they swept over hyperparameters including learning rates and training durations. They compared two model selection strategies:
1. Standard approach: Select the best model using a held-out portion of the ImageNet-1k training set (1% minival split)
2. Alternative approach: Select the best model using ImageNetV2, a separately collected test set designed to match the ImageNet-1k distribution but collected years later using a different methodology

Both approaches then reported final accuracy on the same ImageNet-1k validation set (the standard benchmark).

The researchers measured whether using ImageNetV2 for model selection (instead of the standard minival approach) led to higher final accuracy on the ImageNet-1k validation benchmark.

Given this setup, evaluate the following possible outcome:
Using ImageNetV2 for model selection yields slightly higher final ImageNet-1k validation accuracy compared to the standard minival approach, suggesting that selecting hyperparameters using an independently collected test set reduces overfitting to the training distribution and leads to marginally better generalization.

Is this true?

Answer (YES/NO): NO